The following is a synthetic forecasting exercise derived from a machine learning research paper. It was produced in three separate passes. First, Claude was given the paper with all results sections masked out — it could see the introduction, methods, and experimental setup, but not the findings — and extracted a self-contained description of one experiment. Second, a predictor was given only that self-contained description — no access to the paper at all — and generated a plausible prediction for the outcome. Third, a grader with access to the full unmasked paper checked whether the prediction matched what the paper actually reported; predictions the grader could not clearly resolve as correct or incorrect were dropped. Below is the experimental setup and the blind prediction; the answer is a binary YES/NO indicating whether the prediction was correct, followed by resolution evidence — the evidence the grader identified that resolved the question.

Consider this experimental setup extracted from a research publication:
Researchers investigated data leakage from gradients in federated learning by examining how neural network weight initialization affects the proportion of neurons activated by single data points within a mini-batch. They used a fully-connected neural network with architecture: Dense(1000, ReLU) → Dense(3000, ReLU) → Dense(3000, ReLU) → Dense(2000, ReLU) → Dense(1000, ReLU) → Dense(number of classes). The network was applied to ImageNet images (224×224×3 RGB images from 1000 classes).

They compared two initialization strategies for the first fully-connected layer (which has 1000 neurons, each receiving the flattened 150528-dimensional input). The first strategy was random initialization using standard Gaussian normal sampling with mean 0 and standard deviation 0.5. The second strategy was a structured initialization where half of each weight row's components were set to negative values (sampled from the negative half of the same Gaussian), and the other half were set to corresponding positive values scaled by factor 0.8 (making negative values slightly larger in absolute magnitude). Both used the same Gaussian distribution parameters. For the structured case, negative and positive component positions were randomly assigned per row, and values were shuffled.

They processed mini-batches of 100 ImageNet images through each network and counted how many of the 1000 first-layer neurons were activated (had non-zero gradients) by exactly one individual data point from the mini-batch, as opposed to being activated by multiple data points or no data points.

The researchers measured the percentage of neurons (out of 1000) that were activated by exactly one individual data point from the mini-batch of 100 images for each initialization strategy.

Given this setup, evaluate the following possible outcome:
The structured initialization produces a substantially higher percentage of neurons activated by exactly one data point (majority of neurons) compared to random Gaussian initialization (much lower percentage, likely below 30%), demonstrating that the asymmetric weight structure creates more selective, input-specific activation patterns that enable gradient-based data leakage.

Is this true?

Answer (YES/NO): YES